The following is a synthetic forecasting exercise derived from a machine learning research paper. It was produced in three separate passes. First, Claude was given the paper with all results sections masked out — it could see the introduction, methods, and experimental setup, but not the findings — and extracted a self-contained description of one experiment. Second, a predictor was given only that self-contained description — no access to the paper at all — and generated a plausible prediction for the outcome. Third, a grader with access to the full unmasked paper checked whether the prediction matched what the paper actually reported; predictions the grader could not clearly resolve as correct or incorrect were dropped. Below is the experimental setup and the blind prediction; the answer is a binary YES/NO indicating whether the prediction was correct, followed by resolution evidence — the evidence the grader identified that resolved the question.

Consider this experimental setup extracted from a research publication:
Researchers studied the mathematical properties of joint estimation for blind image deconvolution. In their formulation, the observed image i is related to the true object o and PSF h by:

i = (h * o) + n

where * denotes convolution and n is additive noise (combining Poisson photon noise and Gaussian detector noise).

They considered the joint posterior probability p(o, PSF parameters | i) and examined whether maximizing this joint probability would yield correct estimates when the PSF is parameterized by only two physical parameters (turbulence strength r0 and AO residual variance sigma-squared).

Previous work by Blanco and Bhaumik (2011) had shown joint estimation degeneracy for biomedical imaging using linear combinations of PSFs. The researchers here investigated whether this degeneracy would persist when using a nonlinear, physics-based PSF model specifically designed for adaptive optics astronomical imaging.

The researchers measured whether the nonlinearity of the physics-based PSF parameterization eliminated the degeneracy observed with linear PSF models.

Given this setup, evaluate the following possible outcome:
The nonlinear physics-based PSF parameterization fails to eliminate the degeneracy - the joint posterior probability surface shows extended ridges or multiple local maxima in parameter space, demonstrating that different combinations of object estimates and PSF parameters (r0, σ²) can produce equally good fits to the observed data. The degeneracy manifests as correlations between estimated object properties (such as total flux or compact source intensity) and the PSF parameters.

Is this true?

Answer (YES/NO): NO